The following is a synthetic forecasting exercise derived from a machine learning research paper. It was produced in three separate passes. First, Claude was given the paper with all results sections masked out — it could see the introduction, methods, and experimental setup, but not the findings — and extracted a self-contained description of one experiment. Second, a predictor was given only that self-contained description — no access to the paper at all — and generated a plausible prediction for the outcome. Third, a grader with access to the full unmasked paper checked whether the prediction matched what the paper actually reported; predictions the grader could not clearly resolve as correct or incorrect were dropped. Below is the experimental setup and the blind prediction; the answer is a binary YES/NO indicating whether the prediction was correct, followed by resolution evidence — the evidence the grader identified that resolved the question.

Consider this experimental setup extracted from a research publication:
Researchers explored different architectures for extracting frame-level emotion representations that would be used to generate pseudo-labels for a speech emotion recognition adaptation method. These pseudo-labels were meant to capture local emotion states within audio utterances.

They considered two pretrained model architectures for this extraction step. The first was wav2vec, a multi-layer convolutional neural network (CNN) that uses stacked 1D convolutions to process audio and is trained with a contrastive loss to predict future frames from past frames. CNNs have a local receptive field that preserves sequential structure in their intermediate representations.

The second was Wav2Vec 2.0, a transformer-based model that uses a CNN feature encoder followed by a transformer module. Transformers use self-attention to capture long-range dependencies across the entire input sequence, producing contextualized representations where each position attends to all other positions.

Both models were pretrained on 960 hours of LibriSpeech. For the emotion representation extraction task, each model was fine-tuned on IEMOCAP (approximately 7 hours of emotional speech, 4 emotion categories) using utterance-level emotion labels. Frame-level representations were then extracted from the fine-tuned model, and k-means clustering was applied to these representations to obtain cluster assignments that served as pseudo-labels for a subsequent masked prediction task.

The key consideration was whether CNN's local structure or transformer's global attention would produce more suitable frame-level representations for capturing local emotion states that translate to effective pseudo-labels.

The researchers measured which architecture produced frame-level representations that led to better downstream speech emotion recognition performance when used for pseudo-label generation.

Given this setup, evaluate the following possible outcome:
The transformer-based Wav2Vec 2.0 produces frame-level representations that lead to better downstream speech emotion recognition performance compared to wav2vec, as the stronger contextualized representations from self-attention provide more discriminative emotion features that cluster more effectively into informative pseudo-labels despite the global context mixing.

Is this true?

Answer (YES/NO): NO